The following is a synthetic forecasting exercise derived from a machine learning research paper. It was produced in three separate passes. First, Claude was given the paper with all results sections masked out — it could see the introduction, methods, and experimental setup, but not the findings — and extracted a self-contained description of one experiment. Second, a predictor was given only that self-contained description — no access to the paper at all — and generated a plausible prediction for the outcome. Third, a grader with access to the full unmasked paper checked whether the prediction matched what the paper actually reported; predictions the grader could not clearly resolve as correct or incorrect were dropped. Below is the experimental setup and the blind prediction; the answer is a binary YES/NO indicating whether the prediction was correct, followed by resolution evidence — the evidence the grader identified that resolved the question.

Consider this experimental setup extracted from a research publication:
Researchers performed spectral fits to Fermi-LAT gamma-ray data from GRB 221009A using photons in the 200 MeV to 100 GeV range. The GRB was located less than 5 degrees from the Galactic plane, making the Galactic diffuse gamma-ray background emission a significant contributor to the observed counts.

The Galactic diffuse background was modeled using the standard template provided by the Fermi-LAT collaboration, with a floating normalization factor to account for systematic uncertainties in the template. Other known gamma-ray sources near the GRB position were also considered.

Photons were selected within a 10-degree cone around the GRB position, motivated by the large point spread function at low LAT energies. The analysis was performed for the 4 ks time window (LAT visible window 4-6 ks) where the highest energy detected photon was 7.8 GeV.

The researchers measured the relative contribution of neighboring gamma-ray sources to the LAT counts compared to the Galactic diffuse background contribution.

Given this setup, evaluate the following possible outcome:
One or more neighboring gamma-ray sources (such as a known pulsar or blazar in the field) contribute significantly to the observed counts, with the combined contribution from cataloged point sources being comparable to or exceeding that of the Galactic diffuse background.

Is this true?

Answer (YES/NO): NO